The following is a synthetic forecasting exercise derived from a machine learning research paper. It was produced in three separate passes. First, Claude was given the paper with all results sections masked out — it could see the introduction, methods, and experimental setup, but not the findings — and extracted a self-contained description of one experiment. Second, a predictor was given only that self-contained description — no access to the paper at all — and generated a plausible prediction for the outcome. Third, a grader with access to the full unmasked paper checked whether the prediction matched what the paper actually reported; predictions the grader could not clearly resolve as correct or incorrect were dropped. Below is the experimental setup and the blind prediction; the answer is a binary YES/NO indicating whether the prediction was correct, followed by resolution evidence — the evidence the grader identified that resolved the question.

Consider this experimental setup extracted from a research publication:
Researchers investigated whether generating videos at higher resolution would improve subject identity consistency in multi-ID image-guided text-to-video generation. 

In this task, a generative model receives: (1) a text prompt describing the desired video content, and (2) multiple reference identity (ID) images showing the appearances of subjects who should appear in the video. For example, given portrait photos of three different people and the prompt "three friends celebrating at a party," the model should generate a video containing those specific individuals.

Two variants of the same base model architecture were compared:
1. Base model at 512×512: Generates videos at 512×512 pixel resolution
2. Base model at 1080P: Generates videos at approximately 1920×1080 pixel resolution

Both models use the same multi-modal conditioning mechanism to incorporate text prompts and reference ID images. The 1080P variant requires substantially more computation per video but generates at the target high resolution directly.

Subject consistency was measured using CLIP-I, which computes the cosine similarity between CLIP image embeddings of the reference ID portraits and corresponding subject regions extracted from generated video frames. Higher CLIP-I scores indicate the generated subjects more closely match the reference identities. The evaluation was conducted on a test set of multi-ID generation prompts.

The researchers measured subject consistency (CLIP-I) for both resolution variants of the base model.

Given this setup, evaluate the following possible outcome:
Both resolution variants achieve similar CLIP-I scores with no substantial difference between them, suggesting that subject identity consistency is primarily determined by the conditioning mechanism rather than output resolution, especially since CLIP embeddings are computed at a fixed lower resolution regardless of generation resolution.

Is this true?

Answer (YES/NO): YES